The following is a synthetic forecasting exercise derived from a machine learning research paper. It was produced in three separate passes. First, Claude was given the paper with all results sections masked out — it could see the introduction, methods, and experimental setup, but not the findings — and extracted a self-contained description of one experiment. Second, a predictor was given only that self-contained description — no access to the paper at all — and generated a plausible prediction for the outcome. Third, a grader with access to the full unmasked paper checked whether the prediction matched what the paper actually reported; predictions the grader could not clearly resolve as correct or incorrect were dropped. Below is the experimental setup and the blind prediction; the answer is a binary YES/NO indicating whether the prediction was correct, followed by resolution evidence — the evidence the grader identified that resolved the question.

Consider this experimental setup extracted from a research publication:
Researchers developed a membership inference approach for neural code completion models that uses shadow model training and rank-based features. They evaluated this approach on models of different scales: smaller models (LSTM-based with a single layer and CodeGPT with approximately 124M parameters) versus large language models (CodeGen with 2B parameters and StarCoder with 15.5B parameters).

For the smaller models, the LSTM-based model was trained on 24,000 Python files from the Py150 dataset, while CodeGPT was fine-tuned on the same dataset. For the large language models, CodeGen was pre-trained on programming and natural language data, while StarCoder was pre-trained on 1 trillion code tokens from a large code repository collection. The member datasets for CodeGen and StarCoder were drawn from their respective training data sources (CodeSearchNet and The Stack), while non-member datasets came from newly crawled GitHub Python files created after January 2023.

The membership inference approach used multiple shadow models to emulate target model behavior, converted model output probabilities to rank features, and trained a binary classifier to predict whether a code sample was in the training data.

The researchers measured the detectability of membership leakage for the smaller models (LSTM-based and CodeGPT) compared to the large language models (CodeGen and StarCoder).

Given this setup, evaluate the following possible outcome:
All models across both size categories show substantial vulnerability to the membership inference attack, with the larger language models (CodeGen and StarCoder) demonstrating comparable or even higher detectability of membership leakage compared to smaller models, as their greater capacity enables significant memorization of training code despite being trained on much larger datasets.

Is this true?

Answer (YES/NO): NO